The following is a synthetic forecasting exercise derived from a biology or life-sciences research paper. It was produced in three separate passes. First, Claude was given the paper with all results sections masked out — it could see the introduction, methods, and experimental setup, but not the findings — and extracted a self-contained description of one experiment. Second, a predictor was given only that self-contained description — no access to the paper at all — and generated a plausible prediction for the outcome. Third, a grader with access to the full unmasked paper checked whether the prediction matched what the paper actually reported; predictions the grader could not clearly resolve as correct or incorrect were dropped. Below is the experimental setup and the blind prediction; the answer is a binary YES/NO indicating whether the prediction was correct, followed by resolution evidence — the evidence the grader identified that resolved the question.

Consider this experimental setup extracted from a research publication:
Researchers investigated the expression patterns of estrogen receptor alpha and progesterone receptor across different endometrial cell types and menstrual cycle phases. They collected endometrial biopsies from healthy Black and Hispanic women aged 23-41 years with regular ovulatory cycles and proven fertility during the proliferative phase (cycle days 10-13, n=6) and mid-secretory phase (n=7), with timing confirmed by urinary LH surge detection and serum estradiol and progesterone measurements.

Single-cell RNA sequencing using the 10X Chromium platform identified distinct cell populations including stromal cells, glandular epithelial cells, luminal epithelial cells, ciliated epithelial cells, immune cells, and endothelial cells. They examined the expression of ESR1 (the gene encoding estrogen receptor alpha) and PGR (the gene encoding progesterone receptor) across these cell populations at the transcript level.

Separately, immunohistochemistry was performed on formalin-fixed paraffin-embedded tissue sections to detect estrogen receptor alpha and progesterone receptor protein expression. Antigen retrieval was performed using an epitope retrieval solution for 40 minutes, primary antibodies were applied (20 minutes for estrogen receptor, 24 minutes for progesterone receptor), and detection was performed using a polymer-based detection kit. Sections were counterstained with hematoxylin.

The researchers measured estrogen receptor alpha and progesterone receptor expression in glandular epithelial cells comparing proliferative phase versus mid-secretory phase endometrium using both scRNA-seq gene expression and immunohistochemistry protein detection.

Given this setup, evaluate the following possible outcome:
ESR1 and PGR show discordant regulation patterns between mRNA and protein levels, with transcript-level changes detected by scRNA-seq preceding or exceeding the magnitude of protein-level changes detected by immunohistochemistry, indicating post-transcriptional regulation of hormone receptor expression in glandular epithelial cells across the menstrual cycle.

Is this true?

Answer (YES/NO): NO